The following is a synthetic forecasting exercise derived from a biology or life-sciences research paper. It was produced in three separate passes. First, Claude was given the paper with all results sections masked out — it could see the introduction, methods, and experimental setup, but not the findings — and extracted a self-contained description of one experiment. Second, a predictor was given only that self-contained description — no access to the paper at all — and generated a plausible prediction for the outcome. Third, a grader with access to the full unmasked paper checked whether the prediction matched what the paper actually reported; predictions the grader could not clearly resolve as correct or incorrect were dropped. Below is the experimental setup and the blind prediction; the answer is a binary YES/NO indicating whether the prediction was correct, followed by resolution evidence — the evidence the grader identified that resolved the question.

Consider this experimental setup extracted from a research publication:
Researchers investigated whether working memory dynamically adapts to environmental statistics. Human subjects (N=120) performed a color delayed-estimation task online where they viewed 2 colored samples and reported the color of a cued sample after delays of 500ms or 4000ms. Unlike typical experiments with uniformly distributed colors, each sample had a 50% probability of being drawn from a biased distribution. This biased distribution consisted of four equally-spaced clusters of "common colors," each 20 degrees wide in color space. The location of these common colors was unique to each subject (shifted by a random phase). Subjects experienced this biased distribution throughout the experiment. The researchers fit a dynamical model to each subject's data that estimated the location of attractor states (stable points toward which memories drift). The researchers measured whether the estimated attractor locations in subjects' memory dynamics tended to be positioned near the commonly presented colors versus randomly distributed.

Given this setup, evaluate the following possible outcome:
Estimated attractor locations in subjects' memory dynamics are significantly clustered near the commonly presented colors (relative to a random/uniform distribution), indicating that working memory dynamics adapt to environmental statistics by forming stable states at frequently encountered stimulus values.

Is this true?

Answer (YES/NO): YES